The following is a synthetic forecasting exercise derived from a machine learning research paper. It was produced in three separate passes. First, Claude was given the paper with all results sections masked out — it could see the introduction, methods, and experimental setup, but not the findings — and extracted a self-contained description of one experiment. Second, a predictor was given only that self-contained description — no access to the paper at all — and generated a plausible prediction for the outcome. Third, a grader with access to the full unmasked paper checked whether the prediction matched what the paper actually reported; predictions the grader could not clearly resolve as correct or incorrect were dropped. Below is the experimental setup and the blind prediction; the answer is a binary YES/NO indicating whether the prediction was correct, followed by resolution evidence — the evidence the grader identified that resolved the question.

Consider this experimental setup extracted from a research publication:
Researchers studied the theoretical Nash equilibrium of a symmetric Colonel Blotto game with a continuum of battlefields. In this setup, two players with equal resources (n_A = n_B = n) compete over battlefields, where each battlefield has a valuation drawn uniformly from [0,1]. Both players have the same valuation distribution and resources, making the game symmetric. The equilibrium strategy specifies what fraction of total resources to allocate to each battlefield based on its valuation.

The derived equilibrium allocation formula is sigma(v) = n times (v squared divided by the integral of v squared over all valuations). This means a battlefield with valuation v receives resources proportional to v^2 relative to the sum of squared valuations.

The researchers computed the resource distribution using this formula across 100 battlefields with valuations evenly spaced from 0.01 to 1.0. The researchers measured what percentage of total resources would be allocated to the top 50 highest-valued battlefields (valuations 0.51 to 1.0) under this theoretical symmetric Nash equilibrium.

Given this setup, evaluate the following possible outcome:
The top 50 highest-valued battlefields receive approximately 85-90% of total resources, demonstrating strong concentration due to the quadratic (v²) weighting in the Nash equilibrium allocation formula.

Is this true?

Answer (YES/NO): NO